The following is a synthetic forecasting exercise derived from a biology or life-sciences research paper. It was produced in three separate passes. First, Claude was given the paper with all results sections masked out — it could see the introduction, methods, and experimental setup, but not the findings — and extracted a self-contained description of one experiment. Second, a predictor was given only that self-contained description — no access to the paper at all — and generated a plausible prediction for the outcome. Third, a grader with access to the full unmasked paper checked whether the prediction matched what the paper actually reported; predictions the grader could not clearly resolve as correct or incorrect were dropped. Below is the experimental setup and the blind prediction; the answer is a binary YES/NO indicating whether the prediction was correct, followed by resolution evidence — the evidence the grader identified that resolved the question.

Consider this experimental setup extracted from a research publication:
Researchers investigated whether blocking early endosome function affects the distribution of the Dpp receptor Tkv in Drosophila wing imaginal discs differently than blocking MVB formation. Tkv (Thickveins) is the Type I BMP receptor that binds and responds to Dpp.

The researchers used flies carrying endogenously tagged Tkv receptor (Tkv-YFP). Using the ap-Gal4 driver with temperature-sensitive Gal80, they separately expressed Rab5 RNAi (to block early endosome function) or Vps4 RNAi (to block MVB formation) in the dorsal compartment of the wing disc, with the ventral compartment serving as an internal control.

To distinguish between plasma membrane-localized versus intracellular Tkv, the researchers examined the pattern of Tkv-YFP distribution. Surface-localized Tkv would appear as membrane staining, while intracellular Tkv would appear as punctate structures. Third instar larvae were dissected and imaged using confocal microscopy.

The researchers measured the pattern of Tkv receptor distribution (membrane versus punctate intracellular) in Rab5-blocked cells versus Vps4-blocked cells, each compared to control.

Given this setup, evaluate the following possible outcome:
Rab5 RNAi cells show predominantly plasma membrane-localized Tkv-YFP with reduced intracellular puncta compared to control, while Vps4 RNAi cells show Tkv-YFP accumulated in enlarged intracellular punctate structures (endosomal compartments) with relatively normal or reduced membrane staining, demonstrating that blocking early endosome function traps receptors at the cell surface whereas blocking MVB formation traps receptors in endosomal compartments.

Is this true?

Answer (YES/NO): NO